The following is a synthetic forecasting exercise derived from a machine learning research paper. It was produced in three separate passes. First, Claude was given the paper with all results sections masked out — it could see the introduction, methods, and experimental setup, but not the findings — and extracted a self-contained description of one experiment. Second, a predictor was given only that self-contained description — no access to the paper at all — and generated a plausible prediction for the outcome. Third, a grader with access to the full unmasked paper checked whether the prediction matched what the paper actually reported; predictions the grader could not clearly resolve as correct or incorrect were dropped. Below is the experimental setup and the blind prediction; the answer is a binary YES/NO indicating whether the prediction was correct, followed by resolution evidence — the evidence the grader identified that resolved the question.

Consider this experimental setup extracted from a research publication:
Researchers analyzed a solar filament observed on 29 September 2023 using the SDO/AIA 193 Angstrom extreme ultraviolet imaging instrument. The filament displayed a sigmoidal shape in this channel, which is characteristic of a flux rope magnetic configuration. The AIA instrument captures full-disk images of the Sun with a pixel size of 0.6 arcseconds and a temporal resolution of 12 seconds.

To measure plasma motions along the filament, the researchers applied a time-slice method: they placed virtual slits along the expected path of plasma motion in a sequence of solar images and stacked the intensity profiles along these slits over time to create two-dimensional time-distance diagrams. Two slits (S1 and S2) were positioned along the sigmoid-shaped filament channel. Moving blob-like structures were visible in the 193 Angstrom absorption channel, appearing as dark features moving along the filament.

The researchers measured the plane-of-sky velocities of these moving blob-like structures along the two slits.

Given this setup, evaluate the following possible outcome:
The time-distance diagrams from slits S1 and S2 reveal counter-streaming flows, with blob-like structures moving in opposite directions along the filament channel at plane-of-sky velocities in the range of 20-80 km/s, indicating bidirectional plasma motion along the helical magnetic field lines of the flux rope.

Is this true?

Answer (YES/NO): NO